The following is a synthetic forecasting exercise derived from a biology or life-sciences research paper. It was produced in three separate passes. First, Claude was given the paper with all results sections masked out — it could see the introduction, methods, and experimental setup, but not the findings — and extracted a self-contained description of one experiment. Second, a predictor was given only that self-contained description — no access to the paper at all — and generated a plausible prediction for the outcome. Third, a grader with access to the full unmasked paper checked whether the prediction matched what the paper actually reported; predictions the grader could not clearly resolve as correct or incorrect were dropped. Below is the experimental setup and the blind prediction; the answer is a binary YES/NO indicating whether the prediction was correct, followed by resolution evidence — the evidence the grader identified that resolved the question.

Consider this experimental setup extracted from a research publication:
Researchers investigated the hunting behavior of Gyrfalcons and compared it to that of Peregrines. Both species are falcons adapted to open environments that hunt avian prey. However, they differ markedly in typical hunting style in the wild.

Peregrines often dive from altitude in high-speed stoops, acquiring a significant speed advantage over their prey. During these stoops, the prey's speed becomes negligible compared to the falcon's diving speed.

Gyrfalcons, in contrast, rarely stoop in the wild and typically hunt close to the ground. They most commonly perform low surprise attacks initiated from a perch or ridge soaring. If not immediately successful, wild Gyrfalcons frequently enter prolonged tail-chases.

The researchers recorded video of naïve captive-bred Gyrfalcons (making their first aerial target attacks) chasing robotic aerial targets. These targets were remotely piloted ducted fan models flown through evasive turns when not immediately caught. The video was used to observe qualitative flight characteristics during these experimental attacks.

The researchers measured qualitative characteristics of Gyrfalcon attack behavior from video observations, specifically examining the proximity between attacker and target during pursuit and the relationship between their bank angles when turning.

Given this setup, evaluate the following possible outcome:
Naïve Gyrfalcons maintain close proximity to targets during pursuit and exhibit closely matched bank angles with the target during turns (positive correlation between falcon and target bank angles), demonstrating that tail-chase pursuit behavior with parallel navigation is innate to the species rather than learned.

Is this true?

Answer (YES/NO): NO